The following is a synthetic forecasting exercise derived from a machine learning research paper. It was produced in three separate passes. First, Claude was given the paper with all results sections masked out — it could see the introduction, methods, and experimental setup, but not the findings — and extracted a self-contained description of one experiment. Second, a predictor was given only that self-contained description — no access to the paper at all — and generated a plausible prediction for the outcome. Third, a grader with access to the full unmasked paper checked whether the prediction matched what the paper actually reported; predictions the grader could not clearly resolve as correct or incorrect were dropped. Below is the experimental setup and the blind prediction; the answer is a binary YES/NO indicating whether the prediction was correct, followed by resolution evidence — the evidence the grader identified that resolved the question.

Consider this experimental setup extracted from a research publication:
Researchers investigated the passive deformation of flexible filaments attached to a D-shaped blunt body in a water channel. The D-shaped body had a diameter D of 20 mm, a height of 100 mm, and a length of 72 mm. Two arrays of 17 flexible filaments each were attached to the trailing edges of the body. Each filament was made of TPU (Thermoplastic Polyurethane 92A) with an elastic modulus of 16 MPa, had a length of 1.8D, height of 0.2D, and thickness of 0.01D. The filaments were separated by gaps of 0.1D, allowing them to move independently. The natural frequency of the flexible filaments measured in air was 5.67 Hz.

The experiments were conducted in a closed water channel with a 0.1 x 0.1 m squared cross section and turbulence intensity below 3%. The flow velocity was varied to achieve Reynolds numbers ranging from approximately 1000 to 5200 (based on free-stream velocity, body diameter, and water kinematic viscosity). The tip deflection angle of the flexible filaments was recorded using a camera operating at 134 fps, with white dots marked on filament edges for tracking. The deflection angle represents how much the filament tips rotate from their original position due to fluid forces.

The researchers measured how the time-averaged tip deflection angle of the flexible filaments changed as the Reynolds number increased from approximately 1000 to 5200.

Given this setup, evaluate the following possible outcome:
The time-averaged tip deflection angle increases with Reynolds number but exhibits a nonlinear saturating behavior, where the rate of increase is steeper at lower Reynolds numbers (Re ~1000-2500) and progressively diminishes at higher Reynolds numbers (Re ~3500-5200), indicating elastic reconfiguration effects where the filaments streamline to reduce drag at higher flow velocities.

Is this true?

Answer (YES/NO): NO